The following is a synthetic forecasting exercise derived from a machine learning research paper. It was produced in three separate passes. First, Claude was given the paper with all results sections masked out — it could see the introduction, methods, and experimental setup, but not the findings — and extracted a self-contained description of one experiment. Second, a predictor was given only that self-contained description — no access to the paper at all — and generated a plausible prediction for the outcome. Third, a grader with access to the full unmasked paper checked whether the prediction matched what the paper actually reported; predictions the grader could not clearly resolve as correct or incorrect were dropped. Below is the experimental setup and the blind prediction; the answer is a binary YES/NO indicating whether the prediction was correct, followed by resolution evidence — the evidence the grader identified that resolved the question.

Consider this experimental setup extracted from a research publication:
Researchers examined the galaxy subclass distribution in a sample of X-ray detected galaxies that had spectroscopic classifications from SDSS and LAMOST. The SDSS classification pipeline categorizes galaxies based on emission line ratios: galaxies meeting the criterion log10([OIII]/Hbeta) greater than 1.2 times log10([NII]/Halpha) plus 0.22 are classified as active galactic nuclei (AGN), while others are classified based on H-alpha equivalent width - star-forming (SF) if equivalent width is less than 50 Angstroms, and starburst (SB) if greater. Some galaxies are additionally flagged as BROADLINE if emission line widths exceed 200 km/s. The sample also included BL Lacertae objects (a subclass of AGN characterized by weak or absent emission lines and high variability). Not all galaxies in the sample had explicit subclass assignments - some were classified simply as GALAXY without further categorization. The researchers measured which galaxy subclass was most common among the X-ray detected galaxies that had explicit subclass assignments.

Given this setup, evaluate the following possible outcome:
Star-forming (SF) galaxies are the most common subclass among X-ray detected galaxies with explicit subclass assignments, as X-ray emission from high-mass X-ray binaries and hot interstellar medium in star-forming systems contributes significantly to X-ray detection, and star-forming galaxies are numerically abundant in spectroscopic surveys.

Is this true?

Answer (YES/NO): YES